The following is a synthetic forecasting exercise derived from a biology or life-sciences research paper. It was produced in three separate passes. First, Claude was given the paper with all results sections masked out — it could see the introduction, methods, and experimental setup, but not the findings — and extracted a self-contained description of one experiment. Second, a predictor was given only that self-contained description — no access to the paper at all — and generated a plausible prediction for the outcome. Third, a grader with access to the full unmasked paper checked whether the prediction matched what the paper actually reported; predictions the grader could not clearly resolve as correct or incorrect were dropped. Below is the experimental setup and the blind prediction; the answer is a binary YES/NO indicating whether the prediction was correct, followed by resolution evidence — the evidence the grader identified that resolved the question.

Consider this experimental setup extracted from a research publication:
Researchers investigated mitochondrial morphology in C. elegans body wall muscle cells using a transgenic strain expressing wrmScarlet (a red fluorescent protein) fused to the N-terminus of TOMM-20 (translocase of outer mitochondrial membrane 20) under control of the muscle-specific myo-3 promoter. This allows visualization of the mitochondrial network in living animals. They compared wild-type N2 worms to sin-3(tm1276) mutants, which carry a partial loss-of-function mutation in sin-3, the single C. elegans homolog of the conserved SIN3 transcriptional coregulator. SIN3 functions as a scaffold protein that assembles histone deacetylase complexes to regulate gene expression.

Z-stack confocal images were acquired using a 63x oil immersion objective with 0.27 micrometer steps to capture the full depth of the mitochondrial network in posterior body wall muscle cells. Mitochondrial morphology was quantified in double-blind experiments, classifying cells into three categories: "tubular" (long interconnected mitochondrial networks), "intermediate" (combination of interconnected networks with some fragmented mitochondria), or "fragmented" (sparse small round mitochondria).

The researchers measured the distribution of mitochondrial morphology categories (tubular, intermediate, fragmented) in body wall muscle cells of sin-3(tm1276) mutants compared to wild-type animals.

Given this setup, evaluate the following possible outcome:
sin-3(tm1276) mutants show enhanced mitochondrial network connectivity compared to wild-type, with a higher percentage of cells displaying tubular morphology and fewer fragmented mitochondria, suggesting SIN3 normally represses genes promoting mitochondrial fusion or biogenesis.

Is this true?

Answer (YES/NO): NO